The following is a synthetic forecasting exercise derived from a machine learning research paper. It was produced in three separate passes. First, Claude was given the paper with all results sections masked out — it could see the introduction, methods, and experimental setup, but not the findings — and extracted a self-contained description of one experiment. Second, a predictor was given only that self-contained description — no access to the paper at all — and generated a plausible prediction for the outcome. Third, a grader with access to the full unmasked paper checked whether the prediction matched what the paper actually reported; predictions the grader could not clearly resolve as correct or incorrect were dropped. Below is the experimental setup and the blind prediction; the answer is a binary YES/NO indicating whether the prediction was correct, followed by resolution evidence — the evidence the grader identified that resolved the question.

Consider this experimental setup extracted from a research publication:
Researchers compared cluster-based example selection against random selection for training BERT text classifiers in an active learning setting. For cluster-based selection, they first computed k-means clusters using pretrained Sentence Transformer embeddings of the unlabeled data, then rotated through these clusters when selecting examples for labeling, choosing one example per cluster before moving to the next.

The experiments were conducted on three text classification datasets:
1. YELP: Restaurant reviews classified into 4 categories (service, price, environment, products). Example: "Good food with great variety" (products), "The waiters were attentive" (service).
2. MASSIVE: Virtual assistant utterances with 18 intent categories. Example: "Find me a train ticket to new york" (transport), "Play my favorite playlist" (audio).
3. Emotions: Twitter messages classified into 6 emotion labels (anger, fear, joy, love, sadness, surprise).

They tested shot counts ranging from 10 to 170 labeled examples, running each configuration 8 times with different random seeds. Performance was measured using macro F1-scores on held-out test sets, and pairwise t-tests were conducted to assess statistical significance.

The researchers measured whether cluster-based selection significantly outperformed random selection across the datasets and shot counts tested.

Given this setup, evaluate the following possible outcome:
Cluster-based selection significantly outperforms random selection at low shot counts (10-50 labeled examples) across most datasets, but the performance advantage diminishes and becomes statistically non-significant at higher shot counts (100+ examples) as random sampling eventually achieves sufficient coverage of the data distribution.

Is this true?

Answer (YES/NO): NO